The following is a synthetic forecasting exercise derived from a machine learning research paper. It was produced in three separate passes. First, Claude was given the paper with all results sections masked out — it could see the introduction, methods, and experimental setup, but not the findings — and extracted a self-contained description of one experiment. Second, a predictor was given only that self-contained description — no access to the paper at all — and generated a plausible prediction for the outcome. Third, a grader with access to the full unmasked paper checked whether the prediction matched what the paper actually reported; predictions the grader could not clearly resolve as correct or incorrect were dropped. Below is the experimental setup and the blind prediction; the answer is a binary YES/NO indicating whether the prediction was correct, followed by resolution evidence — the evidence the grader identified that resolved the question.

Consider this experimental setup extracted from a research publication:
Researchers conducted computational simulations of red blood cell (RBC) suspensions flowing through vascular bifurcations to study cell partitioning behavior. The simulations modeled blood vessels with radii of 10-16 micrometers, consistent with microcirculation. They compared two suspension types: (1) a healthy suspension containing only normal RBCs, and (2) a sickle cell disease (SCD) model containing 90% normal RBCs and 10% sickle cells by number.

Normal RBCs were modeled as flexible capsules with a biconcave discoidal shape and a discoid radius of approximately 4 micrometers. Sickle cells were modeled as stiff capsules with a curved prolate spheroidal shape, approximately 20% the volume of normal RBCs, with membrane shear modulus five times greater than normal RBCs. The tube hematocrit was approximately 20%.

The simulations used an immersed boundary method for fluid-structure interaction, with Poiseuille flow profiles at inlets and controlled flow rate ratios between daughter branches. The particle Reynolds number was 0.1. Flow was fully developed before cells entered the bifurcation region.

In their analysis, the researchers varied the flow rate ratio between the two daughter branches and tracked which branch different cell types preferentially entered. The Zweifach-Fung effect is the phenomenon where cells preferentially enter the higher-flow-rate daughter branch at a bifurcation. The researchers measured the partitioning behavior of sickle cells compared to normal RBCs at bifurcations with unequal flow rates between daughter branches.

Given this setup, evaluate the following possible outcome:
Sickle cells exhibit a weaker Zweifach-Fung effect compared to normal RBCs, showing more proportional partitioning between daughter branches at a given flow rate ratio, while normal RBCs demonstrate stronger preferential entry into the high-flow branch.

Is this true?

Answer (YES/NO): NO